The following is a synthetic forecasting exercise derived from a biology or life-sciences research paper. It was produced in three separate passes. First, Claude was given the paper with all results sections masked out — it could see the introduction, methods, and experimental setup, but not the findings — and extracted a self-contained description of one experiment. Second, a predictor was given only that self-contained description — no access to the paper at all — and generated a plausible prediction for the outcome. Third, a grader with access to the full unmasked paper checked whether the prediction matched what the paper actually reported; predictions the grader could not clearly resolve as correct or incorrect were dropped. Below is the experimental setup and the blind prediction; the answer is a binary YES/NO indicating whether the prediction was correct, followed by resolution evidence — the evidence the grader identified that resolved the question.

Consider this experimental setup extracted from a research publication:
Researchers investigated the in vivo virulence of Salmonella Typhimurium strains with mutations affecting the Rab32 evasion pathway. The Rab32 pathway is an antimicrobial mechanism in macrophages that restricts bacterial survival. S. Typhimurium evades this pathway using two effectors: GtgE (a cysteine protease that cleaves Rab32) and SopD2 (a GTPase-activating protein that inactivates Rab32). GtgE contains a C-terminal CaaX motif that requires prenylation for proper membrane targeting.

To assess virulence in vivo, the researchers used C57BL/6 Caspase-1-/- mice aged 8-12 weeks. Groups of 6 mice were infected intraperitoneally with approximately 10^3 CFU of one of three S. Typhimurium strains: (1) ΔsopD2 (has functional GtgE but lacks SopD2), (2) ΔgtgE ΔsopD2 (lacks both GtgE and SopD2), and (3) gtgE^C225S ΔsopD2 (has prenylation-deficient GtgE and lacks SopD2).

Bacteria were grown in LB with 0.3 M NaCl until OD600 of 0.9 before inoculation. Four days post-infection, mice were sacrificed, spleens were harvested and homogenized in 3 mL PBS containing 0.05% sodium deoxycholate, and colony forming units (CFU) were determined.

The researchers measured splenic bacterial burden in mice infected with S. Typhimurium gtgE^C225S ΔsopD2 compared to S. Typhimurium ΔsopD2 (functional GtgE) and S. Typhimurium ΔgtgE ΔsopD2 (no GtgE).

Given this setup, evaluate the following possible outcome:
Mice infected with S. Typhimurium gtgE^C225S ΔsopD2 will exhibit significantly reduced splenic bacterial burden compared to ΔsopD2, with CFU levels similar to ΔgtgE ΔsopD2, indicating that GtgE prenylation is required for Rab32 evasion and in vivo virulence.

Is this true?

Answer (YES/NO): NO